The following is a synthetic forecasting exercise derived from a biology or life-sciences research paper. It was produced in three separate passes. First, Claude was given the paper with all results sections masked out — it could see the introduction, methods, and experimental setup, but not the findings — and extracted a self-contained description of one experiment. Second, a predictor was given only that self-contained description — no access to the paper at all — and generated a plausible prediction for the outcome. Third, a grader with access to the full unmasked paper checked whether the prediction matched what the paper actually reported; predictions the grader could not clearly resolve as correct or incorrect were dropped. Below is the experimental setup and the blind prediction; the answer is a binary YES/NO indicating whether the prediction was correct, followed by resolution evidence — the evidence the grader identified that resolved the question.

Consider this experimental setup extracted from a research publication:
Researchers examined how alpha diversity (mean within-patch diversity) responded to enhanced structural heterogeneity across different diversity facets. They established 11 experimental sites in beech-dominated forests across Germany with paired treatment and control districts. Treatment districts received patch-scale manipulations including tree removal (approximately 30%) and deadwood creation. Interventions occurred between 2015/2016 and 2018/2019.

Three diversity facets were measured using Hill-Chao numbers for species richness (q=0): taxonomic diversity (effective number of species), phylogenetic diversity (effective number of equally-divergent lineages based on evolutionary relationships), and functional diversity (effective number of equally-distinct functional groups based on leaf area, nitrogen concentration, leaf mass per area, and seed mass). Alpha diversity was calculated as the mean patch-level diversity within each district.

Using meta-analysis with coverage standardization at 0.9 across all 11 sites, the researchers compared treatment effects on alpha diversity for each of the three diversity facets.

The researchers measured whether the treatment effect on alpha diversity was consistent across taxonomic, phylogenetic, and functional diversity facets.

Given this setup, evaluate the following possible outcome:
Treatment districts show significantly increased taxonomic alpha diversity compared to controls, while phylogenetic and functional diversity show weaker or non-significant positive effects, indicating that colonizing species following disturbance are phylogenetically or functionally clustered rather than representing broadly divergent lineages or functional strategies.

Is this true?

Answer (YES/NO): YES